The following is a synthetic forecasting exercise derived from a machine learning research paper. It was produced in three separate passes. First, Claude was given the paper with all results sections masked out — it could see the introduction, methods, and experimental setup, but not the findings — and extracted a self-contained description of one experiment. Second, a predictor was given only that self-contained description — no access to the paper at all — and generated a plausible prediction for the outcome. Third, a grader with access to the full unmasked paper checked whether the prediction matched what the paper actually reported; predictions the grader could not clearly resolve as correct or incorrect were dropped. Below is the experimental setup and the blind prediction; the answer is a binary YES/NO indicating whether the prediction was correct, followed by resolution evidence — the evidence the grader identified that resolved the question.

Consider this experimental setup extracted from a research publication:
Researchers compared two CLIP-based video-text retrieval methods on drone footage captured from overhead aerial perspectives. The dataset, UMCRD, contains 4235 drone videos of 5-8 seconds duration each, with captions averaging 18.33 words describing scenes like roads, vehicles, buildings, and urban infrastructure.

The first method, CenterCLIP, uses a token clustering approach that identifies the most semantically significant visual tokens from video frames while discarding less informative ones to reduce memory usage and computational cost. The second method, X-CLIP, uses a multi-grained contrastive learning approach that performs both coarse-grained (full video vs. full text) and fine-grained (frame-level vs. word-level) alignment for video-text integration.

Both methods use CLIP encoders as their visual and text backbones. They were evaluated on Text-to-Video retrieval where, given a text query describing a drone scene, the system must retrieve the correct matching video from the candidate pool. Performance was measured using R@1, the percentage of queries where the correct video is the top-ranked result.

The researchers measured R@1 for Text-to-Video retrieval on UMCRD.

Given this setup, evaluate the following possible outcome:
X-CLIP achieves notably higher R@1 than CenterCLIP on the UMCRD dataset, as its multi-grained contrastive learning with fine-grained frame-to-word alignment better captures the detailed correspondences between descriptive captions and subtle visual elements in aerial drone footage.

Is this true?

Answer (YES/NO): YES